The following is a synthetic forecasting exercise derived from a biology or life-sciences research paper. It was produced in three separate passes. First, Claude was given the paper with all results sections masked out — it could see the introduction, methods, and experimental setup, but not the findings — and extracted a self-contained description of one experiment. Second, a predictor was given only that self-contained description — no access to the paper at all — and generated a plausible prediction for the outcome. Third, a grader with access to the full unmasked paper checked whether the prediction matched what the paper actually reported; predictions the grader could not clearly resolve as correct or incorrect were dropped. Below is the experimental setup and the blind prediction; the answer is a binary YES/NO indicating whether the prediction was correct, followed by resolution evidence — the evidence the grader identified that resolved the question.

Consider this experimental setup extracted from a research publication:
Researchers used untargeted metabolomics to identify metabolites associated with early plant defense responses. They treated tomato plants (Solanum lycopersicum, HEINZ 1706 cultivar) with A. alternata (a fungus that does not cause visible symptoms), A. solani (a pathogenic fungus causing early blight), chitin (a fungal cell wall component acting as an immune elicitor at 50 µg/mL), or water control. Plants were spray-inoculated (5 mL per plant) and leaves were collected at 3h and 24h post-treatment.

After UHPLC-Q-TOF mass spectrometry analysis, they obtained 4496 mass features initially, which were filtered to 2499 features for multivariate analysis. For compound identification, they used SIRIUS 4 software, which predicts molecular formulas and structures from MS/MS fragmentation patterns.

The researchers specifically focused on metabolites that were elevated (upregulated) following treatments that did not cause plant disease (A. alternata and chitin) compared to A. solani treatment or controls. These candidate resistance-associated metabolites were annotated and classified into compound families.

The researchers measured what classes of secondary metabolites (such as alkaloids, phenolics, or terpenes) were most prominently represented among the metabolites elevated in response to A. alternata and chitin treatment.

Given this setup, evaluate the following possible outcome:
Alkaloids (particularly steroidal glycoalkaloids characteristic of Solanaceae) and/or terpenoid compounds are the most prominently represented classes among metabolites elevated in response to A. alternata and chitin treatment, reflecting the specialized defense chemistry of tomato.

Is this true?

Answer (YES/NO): NO